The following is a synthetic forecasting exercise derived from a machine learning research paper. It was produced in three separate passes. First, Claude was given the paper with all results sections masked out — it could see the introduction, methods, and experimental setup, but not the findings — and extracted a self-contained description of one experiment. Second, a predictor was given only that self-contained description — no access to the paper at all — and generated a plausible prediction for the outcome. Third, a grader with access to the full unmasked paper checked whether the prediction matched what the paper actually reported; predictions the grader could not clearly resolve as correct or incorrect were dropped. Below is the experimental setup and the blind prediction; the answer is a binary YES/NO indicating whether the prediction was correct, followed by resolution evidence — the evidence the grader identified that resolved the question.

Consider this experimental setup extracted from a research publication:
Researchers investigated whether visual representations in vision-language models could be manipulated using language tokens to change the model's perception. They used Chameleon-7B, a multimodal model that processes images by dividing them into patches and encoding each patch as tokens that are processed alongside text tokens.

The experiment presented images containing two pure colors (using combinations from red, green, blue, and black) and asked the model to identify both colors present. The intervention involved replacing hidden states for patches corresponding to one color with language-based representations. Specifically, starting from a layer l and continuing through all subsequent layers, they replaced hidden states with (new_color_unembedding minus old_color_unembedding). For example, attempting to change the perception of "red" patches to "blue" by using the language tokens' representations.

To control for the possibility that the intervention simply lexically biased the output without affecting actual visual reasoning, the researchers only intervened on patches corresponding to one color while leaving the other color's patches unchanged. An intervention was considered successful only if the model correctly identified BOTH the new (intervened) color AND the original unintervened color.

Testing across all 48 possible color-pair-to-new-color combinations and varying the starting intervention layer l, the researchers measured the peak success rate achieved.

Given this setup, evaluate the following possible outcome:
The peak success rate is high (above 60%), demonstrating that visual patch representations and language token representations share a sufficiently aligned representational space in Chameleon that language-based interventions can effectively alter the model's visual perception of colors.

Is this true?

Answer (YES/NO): YES